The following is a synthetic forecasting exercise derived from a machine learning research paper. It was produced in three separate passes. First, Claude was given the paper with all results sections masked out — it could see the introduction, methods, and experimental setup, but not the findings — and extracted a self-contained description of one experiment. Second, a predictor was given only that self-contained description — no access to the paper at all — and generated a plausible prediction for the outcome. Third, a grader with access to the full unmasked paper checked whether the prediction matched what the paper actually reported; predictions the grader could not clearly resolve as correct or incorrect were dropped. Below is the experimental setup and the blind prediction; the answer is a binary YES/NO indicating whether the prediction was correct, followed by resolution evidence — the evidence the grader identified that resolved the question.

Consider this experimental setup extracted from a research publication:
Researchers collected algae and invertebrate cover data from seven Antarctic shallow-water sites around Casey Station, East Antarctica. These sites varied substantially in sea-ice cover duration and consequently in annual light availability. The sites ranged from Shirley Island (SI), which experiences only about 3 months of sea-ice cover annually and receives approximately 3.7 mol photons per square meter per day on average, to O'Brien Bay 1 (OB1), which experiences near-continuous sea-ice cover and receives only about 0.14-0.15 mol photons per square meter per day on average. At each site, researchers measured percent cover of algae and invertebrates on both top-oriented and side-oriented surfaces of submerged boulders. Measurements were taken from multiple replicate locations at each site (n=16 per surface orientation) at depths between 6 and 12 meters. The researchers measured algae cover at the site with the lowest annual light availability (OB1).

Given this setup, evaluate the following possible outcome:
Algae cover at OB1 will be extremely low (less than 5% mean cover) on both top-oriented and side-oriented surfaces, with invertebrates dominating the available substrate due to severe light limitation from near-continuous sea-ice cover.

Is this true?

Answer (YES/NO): YES